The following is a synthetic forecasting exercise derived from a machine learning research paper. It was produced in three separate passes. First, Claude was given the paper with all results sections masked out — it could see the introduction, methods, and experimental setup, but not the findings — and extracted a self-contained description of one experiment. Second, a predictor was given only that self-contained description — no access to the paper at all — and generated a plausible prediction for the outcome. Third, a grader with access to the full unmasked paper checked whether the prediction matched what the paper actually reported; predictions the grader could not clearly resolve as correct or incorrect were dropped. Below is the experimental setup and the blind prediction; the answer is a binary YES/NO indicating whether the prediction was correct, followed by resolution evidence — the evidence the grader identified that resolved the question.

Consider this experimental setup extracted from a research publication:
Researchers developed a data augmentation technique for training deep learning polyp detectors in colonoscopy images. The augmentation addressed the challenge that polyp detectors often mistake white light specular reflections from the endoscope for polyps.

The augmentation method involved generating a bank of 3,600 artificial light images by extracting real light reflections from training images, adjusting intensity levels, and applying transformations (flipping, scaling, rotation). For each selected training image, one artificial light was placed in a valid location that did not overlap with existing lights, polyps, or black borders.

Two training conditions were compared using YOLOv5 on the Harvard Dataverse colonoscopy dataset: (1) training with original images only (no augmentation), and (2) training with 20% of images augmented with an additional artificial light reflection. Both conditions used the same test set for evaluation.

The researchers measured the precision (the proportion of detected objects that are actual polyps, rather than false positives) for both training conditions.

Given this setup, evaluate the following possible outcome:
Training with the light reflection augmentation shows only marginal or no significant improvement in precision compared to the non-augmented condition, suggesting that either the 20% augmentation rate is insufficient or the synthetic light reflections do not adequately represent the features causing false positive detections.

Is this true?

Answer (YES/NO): NO